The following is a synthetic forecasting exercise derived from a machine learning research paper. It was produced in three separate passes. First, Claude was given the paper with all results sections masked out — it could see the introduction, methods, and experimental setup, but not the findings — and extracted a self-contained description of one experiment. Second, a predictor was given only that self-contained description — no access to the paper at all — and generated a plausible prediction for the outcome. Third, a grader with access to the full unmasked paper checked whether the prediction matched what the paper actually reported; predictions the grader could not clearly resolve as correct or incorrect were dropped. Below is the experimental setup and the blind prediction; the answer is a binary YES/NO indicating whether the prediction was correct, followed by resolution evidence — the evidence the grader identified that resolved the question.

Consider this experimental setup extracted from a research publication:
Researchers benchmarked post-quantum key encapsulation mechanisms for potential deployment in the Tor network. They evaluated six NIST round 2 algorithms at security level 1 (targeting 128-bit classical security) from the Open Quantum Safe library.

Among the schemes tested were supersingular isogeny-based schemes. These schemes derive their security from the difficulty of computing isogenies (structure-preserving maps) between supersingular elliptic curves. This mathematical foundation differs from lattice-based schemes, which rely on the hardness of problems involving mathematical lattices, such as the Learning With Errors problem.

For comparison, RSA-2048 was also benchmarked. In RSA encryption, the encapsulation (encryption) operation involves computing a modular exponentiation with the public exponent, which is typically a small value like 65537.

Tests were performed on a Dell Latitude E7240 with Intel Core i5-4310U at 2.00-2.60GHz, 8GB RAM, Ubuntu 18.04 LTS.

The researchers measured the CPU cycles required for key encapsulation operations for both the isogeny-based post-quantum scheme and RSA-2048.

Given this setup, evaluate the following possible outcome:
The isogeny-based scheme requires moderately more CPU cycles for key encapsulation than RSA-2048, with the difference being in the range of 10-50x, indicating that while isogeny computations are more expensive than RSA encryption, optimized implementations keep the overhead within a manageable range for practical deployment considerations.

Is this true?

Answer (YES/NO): NO